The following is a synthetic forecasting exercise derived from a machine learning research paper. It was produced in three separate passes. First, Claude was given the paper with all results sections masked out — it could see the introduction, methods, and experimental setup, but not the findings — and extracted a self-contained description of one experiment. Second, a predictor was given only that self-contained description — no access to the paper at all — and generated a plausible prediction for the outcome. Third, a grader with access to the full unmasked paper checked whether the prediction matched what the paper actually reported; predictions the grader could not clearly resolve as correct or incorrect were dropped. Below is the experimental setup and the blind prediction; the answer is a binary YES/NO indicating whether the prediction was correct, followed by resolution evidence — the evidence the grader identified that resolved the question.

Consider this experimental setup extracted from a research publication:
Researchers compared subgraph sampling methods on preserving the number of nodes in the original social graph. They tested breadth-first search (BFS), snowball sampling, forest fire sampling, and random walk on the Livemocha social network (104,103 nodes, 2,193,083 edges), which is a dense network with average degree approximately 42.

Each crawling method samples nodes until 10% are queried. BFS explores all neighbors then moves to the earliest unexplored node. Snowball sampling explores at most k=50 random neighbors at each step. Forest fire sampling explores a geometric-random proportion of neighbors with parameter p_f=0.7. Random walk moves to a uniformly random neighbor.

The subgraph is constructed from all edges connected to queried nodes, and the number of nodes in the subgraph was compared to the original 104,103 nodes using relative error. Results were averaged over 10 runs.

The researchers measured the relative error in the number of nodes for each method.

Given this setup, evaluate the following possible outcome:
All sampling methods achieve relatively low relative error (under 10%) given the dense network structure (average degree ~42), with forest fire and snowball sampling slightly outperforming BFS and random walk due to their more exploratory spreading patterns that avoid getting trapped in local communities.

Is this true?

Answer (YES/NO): NO